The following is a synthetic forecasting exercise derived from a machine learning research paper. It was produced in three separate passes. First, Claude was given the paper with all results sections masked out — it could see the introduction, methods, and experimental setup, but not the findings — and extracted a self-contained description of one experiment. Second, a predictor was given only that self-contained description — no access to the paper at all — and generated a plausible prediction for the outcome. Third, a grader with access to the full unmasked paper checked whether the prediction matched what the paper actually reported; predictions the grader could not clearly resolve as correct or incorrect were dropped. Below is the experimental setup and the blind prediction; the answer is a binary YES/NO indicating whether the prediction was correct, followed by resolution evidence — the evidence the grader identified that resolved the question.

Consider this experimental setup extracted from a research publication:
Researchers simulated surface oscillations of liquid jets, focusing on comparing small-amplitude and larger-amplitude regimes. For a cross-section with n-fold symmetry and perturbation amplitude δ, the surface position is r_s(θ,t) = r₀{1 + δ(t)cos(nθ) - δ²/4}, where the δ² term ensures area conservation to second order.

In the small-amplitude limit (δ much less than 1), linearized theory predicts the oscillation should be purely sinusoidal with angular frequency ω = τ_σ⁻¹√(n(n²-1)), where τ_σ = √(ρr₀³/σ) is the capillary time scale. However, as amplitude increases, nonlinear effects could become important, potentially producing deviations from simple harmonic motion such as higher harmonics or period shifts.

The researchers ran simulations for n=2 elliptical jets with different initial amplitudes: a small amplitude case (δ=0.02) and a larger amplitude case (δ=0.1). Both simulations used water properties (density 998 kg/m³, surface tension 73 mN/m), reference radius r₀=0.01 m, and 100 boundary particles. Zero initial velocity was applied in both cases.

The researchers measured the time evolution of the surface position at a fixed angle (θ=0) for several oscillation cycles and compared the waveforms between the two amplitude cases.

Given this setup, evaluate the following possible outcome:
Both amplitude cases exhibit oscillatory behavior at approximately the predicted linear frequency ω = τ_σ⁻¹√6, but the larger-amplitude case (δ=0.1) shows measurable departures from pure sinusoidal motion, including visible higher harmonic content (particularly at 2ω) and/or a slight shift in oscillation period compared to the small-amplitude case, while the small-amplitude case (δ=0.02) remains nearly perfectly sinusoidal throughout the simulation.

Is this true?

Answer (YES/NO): NO